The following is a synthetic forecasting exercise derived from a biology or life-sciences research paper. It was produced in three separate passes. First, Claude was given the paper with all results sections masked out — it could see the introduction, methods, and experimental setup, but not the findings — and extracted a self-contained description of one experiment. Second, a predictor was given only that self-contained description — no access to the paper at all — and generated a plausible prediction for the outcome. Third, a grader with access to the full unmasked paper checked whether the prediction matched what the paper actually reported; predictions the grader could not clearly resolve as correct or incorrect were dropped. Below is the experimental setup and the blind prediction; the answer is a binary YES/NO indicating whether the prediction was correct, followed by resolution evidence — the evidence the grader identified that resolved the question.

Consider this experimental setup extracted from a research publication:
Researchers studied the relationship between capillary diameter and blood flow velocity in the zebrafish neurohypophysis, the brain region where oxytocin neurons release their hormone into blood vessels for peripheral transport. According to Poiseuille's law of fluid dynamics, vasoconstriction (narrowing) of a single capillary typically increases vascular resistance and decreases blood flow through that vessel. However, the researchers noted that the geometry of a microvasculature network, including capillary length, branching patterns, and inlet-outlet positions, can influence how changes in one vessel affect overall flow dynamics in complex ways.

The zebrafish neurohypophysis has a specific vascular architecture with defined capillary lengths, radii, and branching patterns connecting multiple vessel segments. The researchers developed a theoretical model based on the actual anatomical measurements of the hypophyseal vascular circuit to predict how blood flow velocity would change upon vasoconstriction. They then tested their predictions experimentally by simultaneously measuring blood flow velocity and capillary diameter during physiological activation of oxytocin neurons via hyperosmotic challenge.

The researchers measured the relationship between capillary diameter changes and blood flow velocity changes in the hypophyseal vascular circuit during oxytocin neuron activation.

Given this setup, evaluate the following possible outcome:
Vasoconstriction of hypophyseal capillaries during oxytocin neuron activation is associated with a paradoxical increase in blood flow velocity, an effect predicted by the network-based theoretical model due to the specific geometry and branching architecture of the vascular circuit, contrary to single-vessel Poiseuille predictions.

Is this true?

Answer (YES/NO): YES